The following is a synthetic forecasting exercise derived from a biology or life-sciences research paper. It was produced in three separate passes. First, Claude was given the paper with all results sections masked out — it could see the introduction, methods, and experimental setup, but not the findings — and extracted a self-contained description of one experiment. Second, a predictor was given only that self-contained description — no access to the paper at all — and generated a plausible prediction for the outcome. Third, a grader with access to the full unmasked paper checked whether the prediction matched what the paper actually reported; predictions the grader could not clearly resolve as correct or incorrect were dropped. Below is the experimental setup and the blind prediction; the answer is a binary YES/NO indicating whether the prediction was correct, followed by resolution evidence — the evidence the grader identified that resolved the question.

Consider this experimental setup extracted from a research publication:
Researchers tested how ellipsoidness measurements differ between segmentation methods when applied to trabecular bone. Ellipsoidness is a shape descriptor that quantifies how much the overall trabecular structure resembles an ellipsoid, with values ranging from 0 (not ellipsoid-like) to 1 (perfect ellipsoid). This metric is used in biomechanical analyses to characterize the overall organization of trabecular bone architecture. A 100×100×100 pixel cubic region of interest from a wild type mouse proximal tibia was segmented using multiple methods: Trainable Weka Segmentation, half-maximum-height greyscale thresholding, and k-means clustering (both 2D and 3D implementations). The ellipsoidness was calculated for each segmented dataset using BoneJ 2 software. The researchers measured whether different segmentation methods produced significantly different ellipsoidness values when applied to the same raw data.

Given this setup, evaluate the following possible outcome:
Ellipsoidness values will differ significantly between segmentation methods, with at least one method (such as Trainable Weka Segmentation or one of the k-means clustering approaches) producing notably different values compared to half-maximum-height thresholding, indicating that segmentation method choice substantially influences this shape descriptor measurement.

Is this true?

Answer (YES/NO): YES